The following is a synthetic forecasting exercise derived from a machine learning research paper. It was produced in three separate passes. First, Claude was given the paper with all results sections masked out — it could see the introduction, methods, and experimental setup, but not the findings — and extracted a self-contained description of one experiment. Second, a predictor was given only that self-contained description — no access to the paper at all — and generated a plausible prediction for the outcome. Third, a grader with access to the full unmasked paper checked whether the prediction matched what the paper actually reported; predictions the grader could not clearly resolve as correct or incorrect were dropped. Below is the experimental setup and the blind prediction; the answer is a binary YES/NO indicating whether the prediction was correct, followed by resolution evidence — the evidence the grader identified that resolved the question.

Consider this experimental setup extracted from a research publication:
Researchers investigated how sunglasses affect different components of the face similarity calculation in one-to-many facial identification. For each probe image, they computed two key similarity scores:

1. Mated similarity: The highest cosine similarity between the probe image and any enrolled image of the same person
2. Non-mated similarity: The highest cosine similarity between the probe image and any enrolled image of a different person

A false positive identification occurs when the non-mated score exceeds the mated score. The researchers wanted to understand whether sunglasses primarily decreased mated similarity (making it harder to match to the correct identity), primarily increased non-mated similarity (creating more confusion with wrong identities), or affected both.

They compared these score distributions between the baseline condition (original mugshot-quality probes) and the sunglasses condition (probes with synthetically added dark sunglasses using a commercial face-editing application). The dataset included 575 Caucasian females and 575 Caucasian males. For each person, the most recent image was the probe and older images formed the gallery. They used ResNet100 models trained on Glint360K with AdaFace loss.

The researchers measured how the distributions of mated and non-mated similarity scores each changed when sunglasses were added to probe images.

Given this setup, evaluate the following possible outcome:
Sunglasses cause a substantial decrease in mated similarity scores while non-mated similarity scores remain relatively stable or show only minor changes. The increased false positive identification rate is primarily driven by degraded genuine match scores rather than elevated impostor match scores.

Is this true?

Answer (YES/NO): YES